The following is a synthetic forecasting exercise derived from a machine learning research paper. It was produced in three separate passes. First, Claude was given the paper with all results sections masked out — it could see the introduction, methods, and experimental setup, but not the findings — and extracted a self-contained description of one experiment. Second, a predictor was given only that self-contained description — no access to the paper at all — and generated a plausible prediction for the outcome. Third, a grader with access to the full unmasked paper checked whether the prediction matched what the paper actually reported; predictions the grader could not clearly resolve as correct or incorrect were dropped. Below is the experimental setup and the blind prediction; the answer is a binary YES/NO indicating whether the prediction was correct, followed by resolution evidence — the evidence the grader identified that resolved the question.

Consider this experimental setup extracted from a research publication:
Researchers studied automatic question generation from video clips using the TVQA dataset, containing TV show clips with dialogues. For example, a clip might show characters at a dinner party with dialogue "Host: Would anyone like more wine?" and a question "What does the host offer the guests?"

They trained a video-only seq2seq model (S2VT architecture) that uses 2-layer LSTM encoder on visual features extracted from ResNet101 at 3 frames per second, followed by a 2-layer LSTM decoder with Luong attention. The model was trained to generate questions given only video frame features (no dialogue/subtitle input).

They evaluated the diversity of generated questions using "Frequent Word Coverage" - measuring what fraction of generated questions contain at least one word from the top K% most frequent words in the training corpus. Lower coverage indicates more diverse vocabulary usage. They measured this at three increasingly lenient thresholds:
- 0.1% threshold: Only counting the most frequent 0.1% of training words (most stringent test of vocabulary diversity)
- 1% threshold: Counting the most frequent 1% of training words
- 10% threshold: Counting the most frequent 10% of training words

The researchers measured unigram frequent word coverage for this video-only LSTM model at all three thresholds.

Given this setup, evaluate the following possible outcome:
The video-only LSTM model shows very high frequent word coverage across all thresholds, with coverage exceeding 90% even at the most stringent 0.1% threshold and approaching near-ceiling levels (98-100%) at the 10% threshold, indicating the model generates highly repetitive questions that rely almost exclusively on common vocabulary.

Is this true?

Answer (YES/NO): NO